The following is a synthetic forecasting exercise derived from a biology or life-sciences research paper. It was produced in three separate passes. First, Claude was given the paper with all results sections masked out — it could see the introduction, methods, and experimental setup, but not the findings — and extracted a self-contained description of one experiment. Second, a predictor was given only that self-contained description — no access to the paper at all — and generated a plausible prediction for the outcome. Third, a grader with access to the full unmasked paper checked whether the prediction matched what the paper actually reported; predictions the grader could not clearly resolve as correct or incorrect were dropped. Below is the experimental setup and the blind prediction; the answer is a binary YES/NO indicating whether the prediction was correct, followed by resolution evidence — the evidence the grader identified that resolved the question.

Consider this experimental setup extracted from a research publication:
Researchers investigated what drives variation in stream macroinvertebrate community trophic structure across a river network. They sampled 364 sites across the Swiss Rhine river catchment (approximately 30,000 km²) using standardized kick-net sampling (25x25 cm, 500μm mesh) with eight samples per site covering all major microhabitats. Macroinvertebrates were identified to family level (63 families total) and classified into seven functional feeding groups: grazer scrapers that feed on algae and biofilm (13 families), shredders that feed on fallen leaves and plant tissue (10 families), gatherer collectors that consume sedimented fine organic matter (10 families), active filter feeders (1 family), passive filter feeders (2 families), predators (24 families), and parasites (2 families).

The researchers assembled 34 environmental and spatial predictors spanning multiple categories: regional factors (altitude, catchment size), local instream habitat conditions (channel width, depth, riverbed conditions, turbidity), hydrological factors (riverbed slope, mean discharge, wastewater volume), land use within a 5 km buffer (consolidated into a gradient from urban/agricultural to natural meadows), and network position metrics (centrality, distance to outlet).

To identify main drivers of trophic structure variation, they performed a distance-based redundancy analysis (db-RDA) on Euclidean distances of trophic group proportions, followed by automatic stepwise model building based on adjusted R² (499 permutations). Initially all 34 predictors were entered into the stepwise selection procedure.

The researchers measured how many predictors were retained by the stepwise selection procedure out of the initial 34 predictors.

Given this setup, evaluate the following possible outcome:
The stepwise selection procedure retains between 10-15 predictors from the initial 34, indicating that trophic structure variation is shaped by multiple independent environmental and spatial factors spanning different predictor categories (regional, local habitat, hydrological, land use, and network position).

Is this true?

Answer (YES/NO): NO